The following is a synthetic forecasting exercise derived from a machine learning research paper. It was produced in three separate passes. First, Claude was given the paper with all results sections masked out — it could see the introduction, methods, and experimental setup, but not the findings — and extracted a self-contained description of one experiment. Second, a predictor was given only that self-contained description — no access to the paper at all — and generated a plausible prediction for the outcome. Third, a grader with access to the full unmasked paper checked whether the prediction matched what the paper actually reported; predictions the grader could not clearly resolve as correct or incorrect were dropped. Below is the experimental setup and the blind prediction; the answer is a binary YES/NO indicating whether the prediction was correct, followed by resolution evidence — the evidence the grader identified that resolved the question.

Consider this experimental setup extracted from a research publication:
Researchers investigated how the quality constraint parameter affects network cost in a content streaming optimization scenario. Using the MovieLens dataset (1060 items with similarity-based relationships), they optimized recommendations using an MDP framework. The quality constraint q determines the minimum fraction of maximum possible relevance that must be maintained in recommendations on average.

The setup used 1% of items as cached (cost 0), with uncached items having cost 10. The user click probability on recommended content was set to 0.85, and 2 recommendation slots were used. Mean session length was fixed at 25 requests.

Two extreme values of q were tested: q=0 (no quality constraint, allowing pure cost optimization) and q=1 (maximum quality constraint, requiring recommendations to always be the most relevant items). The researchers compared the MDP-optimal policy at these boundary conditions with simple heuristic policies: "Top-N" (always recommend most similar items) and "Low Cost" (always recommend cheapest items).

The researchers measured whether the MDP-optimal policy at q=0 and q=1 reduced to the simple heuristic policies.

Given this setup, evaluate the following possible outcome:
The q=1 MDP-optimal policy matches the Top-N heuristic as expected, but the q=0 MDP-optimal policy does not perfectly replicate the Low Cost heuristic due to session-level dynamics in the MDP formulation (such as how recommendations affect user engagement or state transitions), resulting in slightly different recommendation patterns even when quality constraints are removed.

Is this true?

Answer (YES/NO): NO